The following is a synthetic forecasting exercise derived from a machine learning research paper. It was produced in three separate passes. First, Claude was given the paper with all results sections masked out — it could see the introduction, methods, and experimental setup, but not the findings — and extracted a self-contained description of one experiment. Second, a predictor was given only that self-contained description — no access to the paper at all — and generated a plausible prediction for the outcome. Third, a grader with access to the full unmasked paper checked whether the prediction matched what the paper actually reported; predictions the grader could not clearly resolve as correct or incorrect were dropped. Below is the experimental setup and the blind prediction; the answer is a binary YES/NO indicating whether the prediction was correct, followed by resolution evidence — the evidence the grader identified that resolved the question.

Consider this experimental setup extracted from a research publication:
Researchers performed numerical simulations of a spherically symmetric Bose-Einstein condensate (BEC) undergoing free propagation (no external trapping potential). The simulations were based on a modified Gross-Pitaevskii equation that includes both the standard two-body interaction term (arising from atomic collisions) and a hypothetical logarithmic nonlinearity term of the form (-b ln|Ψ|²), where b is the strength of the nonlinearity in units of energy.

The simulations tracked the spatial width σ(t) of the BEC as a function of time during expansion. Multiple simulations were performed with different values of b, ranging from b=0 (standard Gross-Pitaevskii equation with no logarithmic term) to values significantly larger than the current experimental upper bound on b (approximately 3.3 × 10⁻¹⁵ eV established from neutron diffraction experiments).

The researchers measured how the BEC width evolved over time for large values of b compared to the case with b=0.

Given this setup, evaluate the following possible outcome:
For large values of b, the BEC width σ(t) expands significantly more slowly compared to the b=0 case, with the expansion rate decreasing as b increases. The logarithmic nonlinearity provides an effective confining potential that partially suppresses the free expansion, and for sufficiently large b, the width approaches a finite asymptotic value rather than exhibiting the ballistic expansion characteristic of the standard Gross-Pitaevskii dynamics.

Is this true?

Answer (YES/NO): NO